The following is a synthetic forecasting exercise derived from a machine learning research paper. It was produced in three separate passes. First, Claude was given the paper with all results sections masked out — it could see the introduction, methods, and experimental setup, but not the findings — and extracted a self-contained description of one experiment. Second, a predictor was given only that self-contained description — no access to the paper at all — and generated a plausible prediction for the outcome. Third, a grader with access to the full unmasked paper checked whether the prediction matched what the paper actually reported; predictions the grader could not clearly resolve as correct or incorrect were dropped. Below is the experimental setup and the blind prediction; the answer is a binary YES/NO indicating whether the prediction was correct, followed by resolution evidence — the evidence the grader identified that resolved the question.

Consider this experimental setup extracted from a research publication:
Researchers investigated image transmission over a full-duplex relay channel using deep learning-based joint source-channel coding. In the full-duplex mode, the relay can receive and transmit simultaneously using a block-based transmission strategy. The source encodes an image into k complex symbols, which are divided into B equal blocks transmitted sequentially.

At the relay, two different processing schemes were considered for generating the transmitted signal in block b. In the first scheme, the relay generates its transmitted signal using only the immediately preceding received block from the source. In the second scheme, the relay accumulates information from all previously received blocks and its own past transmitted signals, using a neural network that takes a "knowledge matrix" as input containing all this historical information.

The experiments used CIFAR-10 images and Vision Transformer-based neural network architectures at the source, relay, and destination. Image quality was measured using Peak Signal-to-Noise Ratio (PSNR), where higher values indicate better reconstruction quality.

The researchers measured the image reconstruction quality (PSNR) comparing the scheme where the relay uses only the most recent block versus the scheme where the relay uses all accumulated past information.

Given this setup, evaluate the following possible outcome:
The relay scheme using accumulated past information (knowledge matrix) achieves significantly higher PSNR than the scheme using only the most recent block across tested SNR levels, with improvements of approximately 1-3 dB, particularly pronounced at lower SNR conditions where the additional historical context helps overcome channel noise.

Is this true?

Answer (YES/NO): NO